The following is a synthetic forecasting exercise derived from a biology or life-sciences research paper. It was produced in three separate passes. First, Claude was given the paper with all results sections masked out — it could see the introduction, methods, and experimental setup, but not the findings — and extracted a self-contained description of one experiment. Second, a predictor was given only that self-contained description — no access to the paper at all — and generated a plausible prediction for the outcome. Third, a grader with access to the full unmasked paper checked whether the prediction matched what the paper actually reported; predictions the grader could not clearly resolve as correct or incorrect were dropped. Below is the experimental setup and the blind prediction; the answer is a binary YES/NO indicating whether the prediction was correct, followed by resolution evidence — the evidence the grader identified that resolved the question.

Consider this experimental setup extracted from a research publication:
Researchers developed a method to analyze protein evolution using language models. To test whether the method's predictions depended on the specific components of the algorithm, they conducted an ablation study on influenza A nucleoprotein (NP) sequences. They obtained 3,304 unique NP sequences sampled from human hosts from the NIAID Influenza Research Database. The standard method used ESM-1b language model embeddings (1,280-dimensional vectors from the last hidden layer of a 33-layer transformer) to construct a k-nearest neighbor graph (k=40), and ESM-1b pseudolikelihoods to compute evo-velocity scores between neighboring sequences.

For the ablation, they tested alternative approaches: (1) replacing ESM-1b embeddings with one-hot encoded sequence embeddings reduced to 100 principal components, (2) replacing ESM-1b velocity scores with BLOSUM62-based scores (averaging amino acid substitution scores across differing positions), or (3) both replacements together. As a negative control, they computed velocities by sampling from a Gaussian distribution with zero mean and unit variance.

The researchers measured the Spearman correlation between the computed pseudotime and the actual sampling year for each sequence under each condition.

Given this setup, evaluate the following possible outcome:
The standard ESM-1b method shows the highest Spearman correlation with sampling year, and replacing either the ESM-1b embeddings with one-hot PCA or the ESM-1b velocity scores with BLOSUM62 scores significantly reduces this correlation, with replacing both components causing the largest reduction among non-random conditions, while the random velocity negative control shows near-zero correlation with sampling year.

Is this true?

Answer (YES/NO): NO